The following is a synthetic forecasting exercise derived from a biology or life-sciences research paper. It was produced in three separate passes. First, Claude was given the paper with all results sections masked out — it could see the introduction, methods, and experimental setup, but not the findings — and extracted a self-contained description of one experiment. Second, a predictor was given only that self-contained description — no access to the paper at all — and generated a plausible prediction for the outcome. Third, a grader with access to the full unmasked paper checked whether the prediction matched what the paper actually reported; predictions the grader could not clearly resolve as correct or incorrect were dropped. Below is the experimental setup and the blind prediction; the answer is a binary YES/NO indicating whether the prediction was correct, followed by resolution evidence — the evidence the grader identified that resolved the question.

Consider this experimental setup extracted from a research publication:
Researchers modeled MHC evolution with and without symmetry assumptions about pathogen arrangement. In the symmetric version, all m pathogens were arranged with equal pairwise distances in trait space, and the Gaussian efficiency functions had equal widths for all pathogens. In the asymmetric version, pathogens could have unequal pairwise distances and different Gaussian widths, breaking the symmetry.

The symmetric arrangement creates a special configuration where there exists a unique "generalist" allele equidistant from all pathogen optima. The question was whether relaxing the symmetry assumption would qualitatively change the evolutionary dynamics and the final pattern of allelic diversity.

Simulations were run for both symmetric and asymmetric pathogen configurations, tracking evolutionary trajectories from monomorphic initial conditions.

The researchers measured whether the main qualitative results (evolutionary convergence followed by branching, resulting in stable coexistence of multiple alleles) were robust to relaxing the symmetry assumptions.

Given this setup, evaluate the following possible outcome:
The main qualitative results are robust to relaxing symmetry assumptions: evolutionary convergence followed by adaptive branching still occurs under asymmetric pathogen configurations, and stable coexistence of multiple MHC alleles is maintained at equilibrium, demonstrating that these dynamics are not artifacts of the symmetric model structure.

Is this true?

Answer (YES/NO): YES